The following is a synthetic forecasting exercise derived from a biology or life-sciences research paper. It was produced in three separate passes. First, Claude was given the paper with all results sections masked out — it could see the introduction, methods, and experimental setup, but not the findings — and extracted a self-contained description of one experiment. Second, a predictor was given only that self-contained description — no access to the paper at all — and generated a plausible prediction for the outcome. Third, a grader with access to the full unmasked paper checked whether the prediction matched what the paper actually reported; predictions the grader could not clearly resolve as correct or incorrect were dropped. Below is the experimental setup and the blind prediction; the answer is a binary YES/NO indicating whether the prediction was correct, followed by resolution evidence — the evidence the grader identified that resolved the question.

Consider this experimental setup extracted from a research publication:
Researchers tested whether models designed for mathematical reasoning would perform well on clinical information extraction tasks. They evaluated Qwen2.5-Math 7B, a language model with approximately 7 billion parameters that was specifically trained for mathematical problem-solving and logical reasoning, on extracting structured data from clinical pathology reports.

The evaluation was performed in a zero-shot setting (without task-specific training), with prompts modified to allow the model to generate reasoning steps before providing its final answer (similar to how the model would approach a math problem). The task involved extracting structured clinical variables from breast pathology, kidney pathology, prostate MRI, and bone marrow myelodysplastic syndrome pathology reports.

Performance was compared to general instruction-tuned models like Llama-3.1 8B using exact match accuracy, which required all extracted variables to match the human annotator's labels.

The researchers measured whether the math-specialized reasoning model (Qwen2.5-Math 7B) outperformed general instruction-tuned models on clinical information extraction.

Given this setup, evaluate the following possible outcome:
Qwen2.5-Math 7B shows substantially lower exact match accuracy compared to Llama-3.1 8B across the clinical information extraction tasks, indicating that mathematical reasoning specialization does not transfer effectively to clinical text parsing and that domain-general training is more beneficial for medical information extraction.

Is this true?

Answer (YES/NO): NO